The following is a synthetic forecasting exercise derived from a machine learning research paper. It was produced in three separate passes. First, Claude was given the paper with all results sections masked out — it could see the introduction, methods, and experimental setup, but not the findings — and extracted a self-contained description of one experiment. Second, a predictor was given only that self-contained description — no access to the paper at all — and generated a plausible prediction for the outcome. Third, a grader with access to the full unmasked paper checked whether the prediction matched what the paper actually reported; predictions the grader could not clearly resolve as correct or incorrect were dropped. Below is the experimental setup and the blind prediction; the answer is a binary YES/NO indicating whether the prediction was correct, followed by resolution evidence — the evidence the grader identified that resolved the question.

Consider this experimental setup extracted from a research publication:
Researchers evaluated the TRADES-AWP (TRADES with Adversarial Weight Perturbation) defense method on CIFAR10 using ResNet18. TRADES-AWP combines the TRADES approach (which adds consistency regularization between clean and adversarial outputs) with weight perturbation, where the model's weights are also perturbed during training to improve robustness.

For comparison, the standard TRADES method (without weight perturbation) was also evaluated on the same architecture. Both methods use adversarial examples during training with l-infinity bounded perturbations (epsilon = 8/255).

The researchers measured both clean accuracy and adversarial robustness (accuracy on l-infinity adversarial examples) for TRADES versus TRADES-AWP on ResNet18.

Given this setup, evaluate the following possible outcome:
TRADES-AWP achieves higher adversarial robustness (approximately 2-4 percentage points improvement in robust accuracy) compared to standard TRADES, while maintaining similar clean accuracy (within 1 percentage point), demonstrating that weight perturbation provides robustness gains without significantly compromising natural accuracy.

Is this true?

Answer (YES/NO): NO